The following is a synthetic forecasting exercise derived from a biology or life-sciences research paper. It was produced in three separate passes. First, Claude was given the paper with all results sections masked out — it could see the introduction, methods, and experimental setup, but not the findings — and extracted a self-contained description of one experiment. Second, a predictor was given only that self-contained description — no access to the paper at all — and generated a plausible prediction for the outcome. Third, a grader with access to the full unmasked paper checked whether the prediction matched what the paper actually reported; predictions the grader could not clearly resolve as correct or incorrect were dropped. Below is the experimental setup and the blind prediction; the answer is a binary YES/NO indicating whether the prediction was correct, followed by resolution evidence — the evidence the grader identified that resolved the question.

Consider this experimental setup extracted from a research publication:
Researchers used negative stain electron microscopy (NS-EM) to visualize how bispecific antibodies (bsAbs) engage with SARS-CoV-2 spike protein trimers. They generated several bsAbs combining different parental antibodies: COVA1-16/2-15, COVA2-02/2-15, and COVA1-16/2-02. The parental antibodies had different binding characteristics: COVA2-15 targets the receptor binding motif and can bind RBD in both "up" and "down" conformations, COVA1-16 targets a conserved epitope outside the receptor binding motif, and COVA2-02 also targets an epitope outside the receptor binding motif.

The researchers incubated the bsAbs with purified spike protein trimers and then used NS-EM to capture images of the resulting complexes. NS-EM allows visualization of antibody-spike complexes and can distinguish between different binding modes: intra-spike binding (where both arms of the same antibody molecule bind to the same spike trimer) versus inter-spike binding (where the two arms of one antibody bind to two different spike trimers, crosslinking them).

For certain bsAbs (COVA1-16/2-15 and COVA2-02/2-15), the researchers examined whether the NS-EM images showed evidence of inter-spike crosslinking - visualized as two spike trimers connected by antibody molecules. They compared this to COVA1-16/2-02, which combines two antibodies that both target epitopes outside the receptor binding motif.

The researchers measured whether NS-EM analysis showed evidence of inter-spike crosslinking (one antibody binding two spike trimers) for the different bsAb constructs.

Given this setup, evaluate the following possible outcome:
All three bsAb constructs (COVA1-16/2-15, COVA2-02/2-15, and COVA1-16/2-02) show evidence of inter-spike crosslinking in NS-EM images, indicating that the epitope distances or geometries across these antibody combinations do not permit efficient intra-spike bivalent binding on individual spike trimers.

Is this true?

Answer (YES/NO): NO